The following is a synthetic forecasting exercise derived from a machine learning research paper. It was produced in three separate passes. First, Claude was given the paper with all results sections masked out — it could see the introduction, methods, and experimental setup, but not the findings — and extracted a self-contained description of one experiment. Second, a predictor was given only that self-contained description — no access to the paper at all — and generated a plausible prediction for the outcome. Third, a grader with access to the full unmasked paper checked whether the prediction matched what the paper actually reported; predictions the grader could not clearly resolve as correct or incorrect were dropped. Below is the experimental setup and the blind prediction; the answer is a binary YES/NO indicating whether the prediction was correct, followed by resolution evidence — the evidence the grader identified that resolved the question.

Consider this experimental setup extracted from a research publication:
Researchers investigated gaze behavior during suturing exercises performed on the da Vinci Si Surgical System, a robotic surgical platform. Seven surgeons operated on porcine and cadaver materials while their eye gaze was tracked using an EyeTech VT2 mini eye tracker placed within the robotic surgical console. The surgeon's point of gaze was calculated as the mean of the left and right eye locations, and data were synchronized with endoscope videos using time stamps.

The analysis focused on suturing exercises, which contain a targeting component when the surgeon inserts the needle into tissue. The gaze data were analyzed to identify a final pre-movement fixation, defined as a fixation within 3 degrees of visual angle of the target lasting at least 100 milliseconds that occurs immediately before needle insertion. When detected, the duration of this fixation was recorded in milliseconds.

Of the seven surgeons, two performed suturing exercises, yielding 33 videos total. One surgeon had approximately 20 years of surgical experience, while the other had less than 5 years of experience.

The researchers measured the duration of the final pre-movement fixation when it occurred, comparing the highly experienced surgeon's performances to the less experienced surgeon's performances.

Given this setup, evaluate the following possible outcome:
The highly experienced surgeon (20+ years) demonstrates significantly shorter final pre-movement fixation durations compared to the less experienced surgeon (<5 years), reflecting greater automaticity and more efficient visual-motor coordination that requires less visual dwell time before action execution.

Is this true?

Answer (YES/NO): NO